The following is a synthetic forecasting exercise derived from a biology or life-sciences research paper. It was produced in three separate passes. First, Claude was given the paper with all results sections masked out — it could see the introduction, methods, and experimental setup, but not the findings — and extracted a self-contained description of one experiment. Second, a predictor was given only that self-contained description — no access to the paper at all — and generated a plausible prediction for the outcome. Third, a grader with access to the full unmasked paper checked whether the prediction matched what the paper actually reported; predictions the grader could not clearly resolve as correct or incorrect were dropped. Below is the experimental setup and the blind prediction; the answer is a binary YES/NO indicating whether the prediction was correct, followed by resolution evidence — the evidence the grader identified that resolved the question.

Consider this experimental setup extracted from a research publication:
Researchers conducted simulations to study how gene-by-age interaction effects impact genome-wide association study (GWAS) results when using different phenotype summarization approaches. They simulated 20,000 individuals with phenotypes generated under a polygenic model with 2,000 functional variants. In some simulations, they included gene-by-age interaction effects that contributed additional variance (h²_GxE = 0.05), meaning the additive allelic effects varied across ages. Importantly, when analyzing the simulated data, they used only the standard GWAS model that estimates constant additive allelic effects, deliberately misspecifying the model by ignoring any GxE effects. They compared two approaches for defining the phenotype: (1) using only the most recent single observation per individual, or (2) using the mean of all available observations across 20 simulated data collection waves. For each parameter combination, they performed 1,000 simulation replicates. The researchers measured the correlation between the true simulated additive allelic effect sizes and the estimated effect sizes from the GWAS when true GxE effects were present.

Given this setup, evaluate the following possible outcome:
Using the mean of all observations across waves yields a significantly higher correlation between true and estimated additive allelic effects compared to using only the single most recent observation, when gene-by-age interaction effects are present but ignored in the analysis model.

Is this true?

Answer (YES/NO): YES